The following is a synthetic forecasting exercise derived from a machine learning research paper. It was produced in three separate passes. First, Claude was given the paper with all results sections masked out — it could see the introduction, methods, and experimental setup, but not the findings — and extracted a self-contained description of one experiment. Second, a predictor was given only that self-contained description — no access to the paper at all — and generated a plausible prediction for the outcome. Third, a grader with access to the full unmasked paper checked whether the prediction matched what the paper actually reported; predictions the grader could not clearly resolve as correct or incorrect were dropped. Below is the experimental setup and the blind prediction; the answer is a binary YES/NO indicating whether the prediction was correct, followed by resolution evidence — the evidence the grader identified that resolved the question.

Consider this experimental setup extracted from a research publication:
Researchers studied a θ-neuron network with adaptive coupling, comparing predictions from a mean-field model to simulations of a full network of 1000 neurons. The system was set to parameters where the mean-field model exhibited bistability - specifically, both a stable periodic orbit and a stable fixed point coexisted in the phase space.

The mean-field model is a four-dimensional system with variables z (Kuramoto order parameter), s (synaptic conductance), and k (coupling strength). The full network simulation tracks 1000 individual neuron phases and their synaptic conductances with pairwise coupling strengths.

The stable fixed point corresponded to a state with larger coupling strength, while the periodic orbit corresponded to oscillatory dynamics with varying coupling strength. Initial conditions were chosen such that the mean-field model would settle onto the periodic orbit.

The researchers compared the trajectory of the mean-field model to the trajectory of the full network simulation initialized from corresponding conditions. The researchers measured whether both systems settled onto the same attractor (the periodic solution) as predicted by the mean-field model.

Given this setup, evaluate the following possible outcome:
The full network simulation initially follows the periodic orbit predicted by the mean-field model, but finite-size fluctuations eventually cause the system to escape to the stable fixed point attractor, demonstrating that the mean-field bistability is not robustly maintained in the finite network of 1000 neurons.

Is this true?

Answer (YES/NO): NO